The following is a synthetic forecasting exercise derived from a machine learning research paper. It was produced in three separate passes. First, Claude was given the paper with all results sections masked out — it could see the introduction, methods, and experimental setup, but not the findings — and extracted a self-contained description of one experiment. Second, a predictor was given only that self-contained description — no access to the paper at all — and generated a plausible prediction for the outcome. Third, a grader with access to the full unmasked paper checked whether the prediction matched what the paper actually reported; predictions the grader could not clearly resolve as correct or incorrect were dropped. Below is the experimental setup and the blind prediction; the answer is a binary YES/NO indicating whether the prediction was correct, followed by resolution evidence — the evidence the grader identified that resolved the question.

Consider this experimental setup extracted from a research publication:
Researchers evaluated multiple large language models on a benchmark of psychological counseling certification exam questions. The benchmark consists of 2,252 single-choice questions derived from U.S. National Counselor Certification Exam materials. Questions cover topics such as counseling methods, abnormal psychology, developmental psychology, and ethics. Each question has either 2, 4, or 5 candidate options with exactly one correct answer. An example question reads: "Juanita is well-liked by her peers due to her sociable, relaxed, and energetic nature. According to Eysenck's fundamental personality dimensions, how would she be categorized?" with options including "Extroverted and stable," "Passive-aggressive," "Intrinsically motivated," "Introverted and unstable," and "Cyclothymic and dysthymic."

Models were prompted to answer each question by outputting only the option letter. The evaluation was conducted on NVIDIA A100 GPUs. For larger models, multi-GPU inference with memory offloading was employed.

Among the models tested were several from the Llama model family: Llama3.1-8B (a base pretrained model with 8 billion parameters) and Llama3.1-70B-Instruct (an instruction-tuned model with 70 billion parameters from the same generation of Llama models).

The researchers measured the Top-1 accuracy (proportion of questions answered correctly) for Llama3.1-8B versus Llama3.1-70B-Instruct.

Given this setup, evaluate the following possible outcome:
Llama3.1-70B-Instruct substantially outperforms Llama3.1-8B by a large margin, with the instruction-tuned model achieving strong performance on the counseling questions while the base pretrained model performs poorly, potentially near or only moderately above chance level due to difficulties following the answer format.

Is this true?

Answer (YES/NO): NO